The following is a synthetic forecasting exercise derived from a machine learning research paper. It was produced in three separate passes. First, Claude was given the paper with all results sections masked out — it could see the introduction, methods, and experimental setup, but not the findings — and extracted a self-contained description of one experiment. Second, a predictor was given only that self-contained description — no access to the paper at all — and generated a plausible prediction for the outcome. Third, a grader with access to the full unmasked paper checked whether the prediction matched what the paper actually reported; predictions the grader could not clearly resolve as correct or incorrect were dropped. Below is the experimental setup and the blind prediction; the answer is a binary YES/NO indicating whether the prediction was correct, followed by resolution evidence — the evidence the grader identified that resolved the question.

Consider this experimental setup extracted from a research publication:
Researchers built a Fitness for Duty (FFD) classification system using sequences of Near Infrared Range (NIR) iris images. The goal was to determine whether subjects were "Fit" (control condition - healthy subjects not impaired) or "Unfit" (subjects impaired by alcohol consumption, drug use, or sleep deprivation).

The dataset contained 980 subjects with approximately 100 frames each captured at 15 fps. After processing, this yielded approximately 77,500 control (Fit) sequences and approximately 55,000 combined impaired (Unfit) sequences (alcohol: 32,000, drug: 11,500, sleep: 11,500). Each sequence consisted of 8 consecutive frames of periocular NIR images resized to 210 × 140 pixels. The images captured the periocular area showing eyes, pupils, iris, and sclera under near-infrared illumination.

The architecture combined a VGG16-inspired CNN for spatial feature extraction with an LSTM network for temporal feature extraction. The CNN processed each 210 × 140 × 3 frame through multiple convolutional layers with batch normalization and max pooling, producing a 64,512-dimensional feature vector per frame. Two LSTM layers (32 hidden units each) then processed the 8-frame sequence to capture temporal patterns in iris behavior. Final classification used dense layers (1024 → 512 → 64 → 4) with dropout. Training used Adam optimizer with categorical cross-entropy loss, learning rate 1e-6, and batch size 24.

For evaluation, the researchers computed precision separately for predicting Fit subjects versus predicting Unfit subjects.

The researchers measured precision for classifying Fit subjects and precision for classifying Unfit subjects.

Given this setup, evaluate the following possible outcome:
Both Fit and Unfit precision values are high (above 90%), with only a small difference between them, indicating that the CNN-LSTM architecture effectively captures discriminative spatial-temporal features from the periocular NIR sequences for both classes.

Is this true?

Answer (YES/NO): NO